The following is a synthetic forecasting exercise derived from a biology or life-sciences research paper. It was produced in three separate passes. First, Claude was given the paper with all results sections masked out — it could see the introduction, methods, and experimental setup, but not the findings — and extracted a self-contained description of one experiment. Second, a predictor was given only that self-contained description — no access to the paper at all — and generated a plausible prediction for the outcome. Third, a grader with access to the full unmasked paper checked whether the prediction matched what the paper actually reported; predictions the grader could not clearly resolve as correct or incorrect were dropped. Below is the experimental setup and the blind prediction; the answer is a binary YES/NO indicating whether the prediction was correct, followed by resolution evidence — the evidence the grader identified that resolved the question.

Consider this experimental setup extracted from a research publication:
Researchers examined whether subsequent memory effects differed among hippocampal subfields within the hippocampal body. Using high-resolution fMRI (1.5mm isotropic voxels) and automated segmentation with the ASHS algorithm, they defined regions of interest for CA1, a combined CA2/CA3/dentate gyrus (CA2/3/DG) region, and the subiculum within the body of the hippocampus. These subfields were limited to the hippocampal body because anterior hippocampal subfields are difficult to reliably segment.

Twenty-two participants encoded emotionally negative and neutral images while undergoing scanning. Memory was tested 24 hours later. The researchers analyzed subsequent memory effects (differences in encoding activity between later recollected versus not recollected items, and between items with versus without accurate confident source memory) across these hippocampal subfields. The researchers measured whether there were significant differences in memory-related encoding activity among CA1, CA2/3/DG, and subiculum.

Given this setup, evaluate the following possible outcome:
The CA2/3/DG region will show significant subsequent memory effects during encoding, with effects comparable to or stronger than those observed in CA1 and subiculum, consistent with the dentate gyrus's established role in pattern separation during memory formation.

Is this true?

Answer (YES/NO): YES